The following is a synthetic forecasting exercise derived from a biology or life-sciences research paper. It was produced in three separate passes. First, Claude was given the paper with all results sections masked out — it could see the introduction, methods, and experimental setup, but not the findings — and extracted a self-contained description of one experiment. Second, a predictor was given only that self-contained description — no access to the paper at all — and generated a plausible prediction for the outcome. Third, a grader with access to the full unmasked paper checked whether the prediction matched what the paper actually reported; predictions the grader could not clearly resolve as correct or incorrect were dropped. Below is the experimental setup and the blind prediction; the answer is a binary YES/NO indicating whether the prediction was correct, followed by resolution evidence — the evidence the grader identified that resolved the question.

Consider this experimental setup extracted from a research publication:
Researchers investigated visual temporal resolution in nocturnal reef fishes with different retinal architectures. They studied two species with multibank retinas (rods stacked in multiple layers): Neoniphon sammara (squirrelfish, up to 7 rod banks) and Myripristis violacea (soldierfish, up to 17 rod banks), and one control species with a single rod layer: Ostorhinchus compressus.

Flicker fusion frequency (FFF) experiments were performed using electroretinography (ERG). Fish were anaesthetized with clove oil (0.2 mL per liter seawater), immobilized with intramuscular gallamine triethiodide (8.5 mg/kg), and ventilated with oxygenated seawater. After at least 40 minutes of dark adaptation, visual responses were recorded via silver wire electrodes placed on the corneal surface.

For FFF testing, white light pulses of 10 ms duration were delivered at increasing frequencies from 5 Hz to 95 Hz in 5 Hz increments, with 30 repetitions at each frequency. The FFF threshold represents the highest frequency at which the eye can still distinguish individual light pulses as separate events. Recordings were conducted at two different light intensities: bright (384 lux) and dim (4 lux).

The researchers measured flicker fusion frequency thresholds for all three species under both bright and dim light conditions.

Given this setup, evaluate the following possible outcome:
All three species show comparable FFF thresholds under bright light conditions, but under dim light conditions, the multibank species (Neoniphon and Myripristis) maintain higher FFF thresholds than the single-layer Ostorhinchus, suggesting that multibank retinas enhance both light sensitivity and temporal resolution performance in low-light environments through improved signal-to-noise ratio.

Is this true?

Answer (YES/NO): NO